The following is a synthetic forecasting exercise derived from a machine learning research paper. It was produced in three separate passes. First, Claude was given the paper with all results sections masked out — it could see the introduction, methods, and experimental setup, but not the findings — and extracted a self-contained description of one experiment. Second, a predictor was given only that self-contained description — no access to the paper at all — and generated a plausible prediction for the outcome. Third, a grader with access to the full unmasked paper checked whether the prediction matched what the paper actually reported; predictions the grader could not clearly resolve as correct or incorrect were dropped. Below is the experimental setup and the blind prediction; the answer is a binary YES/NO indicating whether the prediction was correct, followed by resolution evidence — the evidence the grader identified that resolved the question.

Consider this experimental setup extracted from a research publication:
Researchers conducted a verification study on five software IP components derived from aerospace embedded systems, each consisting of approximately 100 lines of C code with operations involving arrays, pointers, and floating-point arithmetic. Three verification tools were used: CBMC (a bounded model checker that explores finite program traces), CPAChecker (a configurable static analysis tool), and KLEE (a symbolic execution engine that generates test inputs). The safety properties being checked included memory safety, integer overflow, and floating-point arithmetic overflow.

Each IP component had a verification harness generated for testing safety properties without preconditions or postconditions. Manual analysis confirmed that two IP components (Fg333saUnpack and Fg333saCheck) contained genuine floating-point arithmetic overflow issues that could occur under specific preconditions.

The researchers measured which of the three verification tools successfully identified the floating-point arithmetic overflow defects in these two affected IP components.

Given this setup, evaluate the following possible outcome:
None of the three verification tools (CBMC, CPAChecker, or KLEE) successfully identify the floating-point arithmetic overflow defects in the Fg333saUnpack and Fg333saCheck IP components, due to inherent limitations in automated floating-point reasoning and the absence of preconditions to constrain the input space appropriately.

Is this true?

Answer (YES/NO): NO